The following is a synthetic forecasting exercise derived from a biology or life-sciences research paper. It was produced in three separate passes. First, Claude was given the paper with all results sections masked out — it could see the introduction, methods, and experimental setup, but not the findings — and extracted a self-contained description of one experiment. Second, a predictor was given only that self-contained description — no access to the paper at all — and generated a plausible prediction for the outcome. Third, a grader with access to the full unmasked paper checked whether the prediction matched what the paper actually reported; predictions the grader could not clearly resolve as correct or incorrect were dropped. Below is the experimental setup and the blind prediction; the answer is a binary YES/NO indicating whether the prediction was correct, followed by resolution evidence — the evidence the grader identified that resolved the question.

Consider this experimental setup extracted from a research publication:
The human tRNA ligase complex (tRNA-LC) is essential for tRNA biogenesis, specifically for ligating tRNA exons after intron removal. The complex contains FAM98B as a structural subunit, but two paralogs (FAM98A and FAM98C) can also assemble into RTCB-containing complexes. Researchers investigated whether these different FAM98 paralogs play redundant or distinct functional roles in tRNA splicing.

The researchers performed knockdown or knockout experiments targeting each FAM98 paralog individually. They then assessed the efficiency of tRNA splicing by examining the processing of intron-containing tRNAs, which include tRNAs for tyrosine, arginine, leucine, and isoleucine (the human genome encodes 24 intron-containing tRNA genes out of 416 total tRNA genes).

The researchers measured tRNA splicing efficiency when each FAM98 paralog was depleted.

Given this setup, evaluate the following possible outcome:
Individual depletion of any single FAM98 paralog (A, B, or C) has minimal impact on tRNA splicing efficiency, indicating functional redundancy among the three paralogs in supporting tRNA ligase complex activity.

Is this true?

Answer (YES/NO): NO